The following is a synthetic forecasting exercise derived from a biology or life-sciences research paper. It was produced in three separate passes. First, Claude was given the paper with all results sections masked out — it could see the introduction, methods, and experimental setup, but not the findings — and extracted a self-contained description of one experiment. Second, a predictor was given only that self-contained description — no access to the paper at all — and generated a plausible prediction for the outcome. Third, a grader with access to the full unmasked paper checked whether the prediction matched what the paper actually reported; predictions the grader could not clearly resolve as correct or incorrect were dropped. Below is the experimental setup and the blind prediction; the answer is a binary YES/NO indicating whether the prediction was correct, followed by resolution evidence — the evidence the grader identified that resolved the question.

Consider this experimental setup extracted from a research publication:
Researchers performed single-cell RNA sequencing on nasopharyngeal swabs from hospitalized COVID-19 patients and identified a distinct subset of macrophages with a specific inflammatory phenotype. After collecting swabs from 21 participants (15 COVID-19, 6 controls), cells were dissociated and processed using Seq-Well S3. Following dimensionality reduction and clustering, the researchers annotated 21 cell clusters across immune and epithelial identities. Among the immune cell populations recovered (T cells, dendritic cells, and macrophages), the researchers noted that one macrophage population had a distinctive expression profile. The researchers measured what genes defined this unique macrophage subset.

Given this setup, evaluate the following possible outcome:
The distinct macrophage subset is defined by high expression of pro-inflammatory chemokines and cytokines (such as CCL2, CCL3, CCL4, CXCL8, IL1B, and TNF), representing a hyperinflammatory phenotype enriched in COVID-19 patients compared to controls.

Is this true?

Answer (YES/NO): NO